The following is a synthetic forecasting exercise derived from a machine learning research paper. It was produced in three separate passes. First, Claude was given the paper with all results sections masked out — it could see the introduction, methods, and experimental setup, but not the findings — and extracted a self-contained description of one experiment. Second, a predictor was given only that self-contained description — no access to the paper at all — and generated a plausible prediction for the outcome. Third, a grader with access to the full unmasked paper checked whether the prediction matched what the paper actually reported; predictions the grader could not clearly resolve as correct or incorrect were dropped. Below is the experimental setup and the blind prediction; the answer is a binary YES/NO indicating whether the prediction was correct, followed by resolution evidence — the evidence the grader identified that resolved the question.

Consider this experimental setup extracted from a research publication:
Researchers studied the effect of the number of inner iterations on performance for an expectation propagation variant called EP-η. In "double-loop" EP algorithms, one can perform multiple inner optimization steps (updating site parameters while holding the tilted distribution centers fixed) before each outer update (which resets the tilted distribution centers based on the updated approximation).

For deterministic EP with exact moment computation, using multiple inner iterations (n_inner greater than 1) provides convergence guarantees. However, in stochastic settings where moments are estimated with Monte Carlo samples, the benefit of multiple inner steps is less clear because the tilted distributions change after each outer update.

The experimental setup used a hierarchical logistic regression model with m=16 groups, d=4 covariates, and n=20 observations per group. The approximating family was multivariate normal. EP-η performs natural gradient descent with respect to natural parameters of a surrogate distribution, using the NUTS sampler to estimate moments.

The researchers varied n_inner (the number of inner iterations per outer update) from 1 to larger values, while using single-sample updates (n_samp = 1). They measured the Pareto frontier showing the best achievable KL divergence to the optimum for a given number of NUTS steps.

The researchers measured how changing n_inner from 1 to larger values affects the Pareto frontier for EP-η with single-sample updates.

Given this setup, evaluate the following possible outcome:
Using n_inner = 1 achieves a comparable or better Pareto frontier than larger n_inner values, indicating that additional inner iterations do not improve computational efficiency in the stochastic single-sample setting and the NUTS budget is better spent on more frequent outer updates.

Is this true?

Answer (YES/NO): YES